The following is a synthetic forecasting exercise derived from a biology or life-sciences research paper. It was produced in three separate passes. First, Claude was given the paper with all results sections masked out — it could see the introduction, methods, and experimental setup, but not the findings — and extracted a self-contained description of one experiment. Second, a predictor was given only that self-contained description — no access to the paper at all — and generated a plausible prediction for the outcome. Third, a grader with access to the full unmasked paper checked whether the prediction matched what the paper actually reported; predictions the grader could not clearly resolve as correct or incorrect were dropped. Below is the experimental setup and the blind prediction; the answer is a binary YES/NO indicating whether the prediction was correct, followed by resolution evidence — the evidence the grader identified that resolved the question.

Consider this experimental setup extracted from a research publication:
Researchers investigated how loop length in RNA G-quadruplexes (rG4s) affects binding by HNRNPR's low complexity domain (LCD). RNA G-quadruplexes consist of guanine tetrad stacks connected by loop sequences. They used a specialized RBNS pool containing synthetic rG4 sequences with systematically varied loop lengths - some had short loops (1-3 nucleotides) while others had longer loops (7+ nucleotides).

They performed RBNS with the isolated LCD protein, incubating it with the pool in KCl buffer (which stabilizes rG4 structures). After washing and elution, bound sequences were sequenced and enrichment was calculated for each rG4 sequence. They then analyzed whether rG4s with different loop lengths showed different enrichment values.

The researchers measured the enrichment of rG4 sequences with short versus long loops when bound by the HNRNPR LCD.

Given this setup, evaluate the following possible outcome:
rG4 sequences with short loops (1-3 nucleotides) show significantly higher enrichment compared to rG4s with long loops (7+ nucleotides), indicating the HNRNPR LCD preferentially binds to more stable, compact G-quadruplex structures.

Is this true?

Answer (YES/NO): YES